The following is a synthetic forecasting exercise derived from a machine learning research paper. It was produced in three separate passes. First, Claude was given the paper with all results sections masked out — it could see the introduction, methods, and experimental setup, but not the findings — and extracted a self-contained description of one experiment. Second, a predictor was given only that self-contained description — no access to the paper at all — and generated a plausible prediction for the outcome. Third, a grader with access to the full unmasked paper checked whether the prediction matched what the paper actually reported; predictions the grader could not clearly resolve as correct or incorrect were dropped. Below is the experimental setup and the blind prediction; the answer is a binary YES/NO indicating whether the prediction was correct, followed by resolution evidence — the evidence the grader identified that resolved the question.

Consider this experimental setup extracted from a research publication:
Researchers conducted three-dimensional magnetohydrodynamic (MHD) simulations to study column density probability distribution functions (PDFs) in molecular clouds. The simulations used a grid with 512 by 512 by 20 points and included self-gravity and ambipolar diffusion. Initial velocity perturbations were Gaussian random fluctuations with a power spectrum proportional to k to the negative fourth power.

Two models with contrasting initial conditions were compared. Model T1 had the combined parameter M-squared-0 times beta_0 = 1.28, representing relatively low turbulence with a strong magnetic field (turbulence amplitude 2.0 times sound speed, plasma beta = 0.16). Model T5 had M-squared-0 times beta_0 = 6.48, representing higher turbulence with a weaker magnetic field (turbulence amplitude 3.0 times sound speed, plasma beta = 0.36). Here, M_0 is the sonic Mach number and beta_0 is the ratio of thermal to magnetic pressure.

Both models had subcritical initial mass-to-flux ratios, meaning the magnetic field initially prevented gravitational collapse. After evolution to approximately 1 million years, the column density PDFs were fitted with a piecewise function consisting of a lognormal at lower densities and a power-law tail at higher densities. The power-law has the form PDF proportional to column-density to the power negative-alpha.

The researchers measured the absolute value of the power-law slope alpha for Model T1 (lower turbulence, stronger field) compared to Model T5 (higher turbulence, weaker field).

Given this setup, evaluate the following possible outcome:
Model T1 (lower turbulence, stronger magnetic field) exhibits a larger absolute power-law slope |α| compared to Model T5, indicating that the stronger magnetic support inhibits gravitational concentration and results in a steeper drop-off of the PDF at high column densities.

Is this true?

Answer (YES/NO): YES